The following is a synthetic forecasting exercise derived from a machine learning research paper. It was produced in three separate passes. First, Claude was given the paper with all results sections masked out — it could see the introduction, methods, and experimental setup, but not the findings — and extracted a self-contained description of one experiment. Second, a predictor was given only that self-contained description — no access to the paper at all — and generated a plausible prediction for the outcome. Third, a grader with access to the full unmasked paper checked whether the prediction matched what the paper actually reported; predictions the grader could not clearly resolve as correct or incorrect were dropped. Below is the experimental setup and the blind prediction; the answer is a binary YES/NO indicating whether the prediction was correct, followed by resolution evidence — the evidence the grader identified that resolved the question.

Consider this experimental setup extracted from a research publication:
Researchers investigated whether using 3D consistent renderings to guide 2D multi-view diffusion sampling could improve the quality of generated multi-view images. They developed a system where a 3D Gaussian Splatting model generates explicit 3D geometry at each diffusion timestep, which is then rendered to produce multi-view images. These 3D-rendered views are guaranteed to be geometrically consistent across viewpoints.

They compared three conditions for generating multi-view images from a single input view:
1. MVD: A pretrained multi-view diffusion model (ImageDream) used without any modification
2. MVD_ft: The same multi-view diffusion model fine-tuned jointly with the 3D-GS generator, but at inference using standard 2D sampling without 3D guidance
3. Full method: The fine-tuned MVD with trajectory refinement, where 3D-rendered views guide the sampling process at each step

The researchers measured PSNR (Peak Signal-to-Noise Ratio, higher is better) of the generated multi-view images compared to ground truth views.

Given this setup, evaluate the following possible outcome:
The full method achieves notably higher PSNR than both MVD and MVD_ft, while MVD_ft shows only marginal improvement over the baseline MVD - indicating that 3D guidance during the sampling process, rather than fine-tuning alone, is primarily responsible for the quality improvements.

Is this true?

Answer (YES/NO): NO